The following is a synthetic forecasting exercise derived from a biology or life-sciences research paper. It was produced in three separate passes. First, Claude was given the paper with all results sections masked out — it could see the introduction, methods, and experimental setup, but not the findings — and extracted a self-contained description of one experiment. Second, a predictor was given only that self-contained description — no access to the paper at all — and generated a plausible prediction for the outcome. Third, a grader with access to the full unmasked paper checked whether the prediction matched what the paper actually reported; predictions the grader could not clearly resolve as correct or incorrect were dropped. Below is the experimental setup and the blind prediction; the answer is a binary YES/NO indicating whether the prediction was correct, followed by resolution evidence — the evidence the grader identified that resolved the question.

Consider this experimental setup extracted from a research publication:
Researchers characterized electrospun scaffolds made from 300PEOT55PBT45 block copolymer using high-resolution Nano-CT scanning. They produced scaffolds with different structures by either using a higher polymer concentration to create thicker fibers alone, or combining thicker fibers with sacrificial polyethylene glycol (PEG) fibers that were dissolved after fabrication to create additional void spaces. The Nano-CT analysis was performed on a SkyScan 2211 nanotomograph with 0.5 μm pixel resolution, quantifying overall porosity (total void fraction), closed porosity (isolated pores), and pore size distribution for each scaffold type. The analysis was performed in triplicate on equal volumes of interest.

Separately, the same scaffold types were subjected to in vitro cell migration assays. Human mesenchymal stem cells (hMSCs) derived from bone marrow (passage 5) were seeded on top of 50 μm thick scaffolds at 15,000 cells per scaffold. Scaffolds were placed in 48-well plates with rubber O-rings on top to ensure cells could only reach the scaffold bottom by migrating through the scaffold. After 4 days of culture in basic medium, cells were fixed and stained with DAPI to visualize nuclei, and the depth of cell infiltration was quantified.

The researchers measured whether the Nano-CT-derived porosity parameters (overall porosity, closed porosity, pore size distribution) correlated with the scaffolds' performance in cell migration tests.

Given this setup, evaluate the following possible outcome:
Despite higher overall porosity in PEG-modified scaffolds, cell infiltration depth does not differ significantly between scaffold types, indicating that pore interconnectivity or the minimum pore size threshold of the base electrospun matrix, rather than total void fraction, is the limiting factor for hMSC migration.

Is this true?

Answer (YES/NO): NO